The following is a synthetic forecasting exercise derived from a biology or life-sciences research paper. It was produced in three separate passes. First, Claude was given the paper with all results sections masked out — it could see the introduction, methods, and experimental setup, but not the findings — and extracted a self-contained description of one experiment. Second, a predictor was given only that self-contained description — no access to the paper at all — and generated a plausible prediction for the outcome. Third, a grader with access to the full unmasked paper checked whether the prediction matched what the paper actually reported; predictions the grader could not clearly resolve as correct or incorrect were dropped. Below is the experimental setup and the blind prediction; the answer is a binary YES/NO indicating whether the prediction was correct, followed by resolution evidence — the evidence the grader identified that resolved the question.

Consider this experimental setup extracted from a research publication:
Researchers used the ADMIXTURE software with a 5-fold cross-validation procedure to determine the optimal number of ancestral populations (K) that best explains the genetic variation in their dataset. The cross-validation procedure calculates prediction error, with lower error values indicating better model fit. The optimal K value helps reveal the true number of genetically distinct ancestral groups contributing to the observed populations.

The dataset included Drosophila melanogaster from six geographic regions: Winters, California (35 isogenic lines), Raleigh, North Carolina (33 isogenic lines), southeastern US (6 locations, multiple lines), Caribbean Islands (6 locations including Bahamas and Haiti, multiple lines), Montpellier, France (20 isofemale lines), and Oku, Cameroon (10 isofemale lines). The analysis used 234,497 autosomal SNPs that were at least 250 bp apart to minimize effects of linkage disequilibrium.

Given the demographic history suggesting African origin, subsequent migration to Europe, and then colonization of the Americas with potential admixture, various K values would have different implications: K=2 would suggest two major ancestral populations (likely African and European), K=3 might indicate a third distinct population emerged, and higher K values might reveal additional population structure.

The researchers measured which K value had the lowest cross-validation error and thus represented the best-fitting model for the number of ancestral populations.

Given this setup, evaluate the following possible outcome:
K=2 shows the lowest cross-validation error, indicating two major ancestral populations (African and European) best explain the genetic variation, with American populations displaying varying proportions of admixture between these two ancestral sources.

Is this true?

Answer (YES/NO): YES